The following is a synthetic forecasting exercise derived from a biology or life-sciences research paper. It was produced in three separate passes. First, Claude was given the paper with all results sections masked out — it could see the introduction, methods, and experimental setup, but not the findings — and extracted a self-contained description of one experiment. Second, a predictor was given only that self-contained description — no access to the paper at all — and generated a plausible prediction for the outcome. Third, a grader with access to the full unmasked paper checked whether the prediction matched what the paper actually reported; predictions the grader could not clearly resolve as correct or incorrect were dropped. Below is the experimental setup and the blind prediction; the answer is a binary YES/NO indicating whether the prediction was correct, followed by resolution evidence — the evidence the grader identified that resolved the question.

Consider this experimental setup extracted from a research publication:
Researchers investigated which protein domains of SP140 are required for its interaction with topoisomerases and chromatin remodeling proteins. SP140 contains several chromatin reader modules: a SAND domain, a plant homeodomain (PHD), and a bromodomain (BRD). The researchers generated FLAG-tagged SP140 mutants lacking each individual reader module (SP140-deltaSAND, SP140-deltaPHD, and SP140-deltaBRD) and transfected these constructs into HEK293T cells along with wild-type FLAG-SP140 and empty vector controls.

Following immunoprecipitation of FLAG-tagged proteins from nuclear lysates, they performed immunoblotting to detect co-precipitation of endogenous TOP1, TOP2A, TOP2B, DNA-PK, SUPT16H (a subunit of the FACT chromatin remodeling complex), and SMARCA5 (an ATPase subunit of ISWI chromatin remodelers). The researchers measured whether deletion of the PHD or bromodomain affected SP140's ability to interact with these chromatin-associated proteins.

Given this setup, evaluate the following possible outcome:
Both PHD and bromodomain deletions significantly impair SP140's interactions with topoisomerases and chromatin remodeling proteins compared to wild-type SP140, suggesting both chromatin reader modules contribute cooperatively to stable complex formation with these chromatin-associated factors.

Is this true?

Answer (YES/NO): YES